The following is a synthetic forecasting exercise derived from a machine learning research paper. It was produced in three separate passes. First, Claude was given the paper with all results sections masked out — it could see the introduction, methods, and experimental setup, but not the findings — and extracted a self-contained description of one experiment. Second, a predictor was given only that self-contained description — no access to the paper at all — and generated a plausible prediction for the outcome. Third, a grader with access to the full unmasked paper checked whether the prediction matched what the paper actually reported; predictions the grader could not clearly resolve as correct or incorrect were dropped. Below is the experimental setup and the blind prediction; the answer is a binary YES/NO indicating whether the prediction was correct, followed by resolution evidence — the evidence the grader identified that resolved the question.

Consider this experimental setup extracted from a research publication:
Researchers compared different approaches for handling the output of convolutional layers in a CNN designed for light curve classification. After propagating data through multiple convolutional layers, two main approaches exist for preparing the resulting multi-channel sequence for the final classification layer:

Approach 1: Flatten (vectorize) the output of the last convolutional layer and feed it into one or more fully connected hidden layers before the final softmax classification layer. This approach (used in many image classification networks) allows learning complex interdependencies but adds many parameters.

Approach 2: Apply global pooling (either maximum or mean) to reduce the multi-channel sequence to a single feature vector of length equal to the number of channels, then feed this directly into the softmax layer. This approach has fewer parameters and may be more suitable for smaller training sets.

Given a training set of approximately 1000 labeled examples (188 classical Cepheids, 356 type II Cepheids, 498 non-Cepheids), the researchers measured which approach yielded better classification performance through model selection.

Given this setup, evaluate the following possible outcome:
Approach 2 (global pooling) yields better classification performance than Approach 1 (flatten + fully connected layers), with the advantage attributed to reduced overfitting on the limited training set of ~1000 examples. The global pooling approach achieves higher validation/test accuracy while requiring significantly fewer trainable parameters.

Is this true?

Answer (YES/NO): YES